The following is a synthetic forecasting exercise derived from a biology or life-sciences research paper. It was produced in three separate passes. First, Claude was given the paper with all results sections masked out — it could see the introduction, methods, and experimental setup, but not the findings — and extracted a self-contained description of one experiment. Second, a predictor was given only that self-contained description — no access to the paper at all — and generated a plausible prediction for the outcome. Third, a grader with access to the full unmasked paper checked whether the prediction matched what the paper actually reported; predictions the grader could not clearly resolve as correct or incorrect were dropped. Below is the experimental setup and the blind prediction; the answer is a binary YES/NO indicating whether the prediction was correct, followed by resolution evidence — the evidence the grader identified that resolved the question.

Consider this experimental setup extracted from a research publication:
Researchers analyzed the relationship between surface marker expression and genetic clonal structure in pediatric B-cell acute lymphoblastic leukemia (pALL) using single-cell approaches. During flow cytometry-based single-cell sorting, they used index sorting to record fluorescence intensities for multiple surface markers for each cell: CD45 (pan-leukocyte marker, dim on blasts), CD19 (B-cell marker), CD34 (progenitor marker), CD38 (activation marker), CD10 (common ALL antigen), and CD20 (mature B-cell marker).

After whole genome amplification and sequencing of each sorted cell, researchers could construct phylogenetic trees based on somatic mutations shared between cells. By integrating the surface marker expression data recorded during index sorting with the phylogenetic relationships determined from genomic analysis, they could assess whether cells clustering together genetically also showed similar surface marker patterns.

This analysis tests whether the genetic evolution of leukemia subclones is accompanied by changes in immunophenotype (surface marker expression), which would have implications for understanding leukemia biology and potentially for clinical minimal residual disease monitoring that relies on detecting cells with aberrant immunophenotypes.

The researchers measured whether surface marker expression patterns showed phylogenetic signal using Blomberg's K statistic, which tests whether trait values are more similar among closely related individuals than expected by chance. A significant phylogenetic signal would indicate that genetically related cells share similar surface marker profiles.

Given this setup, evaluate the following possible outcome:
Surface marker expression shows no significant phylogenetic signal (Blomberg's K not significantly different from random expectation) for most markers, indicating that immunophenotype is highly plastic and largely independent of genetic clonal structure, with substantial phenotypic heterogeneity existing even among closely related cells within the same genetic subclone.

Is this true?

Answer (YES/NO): NO